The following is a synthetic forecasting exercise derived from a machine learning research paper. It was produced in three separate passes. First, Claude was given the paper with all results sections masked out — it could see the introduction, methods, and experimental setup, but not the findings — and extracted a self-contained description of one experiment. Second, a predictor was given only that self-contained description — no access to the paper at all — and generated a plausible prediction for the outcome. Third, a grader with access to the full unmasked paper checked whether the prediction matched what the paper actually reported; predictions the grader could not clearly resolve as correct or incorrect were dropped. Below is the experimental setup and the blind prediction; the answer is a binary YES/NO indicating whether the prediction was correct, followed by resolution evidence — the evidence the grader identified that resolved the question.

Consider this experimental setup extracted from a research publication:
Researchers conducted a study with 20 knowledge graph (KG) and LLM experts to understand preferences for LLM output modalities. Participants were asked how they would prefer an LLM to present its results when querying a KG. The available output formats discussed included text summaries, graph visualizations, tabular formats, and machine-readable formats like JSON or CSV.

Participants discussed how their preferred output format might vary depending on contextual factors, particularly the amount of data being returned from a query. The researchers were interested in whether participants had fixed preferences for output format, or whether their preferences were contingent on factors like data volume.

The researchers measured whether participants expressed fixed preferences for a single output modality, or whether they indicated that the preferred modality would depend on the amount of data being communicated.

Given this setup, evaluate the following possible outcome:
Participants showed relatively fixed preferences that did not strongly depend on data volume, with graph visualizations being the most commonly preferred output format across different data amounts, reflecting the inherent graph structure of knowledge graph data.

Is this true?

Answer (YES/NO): NO